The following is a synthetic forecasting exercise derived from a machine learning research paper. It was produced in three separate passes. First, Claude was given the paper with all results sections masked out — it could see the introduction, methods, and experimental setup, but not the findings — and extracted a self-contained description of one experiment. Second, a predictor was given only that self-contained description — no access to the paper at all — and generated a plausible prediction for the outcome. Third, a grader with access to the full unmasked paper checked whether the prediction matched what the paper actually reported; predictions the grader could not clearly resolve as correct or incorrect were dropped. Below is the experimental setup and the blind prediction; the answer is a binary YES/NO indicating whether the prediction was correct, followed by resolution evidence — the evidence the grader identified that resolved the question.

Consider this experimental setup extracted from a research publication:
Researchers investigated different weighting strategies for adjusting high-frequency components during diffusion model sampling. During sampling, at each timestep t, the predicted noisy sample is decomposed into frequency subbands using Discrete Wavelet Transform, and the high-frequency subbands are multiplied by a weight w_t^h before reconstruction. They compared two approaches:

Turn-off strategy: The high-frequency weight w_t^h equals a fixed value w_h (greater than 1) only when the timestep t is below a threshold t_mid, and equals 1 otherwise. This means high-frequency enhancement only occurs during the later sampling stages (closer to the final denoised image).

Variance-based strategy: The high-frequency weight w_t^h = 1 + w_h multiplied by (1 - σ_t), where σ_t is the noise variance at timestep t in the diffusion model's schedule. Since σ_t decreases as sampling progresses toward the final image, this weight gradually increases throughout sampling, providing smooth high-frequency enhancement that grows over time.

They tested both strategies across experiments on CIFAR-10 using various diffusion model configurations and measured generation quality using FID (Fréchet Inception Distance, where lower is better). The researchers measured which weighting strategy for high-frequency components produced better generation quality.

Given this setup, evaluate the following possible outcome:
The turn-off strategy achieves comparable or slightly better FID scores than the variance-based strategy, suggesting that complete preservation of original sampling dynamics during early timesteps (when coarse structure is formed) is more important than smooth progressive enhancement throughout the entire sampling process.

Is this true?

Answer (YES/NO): YES